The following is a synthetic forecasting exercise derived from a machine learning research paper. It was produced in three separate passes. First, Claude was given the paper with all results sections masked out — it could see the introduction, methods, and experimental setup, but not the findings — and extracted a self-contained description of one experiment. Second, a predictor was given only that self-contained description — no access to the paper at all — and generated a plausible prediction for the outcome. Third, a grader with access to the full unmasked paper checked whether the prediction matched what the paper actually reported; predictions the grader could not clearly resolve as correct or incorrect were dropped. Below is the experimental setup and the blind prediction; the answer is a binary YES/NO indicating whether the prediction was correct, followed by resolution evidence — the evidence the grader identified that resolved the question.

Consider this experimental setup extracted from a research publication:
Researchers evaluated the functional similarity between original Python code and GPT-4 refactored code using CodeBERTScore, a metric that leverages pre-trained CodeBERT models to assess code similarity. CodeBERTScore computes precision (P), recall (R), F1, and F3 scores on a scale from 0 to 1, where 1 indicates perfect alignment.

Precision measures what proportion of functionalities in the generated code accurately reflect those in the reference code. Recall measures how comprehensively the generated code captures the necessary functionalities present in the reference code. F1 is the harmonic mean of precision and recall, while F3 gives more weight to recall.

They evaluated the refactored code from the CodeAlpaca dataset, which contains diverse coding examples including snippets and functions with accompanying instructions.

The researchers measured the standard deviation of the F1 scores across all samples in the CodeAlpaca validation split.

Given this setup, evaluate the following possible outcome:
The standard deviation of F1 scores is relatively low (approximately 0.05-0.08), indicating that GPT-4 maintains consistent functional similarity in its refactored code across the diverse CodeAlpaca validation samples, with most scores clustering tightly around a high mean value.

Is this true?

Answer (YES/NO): YES